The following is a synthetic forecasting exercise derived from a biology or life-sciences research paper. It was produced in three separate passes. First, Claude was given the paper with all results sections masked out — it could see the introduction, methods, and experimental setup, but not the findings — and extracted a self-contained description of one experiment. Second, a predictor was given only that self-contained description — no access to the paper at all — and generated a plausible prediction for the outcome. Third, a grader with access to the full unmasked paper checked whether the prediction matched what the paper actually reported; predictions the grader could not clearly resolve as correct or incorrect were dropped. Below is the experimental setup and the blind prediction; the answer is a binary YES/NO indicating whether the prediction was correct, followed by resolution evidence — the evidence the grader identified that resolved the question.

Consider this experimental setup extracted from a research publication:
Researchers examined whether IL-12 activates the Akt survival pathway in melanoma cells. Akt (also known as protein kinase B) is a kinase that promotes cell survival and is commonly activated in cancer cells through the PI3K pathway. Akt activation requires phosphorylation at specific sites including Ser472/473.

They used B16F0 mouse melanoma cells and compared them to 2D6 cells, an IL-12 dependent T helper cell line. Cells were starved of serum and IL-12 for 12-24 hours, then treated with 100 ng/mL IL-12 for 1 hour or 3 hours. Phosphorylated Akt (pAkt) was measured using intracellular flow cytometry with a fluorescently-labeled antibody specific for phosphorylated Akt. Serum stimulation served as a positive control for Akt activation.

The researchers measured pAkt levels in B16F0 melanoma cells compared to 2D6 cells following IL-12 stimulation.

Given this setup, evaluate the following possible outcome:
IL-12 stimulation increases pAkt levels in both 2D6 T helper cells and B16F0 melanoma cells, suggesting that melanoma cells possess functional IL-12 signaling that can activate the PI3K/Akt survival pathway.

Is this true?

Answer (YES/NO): NO